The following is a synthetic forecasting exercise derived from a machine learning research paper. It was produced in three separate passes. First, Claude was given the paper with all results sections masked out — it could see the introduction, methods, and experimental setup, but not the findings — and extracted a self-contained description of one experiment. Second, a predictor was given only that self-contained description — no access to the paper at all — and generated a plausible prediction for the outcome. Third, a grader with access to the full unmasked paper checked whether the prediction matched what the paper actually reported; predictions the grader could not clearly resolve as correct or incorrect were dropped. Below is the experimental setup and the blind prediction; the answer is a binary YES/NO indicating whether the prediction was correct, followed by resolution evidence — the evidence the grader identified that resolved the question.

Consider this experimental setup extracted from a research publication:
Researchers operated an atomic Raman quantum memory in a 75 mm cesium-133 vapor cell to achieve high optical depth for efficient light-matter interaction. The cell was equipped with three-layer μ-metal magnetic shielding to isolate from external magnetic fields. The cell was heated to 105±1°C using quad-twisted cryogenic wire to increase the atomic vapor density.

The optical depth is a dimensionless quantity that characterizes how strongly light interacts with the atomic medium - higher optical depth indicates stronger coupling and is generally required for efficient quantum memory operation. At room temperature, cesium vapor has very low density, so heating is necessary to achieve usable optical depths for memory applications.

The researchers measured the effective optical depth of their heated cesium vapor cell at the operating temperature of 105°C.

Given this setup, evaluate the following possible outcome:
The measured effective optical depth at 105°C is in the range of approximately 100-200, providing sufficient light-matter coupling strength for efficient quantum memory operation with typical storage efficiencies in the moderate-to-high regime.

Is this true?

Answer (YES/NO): NO